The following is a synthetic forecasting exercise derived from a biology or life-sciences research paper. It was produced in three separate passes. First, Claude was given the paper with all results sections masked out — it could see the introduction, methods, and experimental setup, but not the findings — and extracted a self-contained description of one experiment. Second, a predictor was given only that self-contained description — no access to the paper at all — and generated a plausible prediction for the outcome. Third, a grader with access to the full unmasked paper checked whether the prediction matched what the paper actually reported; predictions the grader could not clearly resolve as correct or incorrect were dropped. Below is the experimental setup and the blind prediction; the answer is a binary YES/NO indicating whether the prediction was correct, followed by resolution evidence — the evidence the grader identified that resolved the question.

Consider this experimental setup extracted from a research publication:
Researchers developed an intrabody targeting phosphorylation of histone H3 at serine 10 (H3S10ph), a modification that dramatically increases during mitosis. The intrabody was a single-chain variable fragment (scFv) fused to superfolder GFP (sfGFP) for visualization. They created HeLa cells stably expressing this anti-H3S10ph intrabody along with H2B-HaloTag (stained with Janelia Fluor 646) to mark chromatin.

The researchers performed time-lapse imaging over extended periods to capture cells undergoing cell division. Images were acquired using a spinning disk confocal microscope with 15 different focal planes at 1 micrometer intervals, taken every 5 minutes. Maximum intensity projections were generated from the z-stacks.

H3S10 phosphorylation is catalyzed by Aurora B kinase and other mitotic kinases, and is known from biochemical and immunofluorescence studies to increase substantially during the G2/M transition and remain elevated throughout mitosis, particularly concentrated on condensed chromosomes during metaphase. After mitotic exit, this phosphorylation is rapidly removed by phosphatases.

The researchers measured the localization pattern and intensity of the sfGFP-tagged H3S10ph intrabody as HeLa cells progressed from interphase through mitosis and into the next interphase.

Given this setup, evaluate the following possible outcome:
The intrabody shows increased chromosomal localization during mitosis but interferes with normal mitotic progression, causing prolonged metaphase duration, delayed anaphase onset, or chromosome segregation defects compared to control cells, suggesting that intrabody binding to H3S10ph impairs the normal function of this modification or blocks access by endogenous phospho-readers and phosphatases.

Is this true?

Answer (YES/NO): NO